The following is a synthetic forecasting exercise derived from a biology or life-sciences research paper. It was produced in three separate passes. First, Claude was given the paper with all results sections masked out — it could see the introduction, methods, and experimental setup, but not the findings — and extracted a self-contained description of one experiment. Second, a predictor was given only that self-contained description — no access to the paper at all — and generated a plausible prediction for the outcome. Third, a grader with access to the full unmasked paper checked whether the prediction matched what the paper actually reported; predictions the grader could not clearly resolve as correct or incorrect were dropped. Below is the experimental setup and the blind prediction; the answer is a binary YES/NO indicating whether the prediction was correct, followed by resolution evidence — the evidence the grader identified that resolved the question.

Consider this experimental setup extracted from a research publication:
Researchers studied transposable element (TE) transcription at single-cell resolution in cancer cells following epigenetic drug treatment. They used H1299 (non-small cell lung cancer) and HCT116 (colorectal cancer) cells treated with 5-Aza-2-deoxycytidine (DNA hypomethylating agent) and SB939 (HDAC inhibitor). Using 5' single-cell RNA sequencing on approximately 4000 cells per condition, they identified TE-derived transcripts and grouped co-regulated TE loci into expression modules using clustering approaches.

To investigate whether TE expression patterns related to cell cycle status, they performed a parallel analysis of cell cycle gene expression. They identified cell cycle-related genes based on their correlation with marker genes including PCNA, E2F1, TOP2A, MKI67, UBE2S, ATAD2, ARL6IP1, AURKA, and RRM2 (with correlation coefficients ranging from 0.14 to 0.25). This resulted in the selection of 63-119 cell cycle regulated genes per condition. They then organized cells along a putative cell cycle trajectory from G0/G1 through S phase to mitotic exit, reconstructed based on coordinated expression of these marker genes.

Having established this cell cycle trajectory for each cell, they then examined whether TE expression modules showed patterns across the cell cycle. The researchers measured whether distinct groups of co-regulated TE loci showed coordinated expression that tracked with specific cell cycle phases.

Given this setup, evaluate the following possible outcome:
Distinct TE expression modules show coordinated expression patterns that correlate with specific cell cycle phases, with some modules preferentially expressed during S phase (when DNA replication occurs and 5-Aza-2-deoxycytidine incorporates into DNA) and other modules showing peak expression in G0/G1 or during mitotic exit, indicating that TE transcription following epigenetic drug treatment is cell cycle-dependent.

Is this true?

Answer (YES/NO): YES